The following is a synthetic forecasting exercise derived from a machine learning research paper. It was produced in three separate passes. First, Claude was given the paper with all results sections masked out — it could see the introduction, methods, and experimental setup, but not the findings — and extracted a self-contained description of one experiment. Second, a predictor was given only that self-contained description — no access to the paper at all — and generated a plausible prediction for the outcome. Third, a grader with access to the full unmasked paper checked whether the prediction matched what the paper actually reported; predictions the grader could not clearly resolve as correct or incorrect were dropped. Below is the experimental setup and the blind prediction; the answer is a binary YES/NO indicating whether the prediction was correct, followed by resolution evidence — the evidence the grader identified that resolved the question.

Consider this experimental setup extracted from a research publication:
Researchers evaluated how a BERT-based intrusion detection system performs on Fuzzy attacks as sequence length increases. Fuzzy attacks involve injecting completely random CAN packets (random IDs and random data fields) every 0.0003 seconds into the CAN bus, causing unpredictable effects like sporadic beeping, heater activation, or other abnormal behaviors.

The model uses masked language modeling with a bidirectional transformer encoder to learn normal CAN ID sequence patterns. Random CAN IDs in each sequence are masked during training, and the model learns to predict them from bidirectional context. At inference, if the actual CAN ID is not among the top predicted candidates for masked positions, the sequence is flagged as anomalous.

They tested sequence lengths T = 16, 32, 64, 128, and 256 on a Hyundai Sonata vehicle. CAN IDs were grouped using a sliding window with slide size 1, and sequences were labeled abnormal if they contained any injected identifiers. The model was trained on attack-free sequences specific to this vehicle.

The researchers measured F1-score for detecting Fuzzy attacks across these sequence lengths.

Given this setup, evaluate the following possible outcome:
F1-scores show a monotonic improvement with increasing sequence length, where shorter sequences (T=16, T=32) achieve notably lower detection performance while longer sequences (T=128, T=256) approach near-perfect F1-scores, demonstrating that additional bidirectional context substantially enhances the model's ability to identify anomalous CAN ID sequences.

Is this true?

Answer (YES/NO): NO